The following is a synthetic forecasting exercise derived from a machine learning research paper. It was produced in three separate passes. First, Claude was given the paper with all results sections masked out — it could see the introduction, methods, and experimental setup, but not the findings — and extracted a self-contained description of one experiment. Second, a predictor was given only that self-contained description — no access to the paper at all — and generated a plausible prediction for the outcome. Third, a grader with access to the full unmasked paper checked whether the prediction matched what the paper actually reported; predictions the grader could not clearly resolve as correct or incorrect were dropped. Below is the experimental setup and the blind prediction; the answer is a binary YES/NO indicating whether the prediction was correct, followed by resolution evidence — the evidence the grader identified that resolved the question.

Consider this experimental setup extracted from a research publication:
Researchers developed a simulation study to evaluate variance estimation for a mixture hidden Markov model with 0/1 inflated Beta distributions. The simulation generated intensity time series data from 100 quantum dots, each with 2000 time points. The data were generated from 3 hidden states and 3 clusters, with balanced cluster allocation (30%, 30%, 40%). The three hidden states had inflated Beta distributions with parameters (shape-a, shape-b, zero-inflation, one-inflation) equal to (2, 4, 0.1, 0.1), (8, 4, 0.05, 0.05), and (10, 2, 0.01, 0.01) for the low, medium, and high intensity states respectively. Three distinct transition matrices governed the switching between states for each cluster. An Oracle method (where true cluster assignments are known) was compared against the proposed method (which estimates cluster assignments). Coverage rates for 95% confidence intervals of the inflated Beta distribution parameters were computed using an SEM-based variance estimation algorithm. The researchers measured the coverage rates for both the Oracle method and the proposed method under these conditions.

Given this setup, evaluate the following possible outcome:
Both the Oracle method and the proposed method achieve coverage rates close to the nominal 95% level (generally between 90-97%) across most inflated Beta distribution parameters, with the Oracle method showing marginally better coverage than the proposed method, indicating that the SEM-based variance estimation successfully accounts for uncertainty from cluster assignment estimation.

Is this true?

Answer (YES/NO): NO